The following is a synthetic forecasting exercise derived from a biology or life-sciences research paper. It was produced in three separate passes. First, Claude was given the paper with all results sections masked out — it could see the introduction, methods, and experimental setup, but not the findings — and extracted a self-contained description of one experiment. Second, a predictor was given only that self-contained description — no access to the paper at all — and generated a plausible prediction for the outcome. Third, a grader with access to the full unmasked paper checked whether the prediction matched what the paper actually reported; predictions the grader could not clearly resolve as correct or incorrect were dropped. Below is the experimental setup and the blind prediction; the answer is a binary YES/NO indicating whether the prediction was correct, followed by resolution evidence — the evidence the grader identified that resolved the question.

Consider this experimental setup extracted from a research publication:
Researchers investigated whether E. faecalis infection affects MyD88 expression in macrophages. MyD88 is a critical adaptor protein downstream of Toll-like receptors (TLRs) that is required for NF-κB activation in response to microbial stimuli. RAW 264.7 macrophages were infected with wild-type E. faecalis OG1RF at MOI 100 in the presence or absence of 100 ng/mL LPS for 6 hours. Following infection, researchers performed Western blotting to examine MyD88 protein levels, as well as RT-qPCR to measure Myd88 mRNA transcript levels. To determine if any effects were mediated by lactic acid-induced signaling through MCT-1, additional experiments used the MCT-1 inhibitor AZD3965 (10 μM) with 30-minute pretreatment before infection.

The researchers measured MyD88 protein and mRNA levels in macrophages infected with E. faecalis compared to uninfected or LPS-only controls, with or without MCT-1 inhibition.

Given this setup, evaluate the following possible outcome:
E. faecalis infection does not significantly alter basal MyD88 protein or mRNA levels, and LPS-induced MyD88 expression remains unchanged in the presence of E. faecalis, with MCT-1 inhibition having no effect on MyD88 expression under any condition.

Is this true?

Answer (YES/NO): NO